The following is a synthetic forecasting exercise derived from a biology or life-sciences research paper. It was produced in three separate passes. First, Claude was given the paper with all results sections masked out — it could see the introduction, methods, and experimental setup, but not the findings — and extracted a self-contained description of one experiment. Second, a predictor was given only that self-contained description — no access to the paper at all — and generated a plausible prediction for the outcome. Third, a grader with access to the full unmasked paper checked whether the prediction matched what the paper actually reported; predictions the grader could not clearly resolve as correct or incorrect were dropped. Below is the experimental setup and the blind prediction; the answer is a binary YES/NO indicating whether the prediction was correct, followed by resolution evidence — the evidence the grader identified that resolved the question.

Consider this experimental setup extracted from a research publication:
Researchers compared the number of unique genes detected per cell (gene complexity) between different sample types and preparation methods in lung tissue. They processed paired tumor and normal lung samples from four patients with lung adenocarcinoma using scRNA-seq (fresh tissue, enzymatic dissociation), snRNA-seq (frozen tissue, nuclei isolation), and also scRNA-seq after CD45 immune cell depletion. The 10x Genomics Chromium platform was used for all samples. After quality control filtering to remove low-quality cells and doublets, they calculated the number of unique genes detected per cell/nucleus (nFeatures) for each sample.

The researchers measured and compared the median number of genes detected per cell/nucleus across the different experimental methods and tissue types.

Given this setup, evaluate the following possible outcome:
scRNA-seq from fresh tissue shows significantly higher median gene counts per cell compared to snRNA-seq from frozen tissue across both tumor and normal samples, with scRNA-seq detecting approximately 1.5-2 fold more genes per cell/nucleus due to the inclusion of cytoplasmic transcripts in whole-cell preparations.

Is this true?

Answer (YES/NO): NO